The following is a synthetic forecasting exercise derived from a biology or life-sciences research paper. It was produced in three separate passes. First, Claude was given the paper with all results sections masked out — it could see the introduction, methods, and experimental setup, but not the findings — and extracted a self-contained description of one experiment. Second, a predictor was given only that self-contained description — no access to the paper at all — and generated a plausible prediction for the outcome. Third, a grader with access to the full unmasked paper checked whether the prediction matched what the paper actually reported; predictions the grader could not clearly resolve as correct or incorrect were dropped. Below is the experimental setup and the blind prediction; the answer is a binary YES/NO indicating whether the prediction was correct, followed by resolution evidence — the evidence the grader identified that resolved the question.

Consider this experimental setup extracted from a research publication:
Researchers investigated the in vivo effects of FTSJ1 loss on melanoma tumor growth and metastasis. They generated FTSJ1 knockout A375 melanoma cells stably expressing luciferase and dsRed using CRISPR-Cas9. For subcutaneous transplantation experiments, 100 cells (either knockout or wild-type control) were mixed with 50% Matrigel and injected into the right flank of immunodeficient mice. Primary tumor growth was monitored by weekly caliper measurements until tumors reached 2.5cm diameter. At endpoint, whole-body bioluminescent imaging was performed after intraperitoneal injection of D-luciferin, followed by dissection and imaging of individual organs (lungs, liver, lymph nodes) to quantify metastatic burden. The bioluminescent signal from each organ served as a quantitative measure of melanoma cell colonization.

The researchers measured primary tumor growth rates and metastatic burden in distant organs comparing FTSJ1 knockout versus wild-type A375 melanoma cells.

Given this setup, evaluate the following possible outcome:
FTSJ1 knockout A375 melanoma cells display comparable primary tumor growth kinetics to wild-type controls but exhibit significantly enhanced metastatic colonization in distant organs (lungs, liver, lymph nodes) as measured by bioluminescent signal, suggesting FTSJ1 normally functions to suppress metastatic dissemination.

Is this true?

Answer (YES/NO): NO